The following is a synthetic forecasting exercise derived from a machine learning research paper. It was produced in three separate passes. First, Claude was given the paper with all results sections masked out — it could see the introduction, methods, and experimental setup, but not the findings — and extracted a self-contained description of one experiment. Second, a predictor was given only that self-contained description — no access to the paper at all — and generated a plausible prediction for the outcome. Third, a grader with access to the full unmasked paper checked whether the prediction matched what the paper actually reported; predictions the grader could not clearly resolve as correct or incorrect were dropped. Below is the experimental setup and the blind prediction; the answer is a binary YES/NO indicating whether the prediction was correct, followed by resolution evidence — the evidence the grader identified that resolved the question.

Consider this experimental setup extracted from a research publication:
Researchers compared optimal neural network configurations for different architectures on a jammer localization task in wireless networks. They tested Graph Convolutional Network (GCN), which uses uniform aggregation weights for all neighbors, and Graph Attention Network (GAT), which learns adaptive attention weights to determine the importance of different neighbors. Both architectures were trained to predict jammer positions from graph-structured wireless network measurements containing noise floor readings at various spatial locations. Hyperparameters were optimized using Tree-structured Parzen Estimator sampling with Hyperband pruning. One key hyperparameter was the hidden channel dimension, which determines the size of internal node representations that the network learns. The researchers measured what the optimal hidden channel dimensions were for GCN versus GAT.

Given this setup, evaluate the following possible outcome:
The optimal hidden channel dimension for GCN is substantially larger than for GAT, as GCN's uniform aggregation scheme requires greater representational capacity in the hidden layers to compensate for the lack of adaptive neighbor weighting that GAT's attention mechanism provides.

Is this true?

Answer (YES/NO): YES